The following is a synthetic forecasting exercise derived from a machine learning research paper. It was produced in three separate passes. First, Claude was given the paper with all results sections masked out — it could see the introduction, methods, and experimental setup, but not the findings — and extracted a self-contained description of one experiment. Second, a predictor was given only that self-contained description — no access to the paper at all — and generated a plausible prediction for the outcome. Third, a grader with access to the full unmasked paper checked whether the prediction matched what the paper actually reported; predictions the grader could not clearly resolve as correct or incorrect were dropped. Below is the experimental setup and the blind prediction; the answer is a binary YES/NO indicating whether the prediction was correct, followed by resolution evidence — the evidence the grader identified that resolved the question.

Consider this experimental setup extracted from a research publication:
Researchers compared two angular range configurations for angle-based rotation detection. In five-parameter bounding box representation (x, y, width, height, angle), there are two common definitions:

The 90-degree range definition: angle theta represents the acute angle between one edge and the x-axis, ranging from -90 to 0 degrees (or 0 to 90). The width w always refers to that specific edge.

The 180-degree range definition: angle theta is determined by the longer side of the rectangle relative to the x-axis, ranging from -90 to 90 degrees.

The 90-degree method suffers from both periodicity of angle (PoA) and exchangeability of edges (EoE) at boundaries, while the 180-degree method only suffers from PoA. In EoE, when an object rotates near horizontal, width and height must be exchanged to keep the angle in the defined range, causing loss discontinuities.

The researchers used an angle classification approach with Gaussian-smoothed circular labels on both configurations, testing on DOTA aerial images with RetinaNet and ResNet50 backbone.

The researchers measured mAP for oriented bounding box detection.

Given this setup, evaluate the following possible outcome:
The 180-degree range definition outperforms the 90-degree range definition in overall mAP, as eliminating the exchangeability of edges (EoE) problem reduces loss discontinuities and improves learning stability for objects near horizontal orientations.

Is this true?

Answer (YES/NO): YES